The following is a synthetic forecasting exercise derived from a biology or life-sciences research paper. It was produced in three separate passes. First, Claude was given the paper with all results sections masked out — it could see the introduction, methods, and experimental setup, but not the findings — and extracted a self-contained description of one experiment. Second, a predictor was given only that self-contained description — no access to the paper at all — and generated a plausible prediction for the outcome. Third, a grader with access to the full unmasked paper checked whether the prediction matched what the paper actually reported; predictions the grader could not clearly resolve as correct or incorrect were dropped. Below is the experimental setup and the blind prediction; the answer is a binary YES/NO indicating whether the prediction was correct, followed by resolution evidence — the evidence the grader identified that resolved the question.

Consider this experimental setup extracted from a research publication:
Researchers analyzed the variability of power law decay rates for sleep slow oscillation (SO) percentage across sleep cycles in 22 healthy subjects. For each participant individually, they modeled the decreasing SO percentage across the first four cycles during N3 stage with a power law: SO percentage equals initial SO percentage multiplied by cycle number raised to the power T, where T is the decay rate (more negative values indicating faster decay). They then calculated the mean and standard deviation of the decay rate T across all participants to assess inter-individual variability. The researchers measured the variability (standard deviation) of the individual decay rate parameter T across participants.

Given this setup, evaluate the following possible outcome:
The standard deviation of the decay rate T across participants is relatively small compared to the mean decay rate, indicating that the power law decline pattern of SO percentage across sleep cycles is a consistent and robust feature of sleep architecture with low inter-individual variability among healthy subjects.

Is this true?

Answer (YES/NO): NO